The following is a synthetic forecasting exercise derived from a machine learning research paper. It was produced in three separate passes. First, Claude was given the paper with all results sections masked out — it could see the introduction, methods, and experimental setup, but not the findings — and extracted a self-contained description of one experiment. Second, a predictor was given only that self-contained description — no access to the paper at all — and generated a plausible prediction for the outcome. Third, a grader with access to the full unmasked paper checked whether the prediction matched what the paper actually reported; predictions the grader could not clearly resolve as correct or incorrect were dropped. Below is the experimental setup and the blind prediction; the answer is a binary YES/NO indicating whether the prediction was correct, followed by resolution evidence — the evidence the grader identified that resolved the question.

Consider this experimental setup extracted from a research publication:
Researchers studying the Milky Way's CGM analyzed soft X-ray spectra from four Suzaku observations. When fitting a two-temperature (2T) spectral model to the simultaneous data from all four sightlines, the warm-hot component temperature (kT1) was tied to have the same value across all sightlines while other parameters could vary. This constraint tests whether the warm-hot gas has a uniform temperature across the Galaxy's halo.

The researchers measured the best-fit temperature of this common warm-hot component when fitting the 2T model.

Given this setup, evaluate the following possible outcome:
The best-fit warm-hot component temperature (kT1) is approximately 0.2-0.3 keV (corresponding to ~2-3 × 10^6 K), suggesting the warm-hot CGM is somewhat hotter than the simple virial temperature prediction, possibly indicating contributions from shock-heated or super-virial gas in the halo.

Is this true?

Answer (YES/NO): NO